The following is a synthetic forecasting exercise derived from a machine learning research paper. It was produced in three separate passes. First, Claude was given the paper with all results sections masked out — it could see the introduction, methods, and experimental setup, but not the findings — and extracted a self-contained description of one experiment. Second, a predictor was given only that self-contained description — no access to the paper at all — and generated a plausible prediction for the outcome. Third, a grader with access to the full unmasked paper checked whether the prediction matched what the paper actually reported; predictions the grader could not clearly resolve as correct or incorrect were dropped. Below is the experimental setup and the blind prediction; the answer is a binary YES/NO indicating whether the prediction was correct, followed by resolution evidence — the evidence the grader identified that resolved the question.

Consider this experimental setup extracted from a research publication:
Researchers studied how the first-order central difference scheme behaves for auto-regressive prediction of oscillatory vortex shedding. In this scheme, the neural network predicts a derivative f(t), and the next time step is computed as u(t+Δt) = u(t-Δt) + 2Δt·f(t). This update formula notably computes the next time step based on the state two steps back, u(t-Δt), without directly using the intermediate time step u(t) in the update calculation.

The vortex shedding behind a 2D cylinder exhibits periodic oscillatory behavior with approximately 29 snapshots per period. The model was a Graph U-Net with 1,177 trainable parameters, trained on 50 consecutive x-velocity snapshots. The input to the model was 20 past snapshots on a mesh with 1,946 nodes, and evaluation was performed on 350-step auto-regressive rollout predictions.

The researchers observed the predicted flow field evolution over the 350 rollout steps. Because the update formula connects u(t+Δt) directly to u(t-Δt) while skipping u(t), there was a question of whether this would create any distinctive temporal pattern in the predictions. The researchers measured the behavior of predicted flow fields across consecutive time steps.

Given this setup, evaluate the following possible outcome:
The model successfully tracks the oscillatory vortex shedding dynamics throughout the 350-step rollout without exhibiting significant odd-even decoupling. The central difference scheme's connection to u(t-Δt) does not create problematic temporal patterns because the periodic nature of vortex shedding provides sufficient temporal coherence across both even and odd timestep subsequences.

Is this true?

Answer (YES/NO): NO